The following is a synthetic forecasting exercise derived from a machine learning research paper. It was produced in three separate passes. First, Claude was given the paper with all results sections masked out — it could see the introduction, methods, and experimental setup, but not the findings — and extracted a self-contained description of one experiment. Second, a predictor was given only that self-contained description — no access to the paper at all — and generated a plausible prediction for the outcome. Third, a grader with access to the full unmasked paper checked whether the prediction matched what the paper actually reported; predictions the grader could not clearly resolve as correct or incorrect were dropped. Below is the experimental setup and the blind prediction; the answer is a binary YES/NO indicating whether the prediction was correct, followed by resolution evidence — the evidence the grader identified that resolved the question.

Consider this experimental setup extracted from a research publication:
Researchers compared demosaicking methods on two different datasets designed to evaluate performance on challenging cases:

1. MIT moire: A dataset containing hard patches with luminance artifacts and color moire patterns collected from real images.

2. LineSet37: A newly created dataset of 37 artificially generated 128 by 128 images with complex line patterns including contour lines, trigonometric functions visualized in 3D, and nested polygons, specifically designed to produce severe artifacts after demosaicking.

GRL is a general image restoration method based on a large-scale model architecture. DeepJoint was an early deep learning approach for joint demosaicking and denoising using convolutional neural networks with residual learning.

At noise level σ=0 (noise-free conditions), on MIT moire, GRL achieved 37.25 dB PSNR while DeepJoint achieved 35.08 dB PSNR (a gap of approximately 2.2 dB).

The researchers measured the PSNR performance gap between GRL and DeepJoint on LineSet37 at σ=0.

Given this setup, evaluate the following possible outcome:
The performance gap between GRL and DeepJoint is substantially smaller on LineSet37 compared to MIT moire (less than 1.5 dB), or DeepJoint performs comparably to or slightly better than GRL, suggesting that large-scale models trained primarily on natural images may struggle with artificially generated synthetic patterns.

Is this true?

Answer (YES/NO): NO